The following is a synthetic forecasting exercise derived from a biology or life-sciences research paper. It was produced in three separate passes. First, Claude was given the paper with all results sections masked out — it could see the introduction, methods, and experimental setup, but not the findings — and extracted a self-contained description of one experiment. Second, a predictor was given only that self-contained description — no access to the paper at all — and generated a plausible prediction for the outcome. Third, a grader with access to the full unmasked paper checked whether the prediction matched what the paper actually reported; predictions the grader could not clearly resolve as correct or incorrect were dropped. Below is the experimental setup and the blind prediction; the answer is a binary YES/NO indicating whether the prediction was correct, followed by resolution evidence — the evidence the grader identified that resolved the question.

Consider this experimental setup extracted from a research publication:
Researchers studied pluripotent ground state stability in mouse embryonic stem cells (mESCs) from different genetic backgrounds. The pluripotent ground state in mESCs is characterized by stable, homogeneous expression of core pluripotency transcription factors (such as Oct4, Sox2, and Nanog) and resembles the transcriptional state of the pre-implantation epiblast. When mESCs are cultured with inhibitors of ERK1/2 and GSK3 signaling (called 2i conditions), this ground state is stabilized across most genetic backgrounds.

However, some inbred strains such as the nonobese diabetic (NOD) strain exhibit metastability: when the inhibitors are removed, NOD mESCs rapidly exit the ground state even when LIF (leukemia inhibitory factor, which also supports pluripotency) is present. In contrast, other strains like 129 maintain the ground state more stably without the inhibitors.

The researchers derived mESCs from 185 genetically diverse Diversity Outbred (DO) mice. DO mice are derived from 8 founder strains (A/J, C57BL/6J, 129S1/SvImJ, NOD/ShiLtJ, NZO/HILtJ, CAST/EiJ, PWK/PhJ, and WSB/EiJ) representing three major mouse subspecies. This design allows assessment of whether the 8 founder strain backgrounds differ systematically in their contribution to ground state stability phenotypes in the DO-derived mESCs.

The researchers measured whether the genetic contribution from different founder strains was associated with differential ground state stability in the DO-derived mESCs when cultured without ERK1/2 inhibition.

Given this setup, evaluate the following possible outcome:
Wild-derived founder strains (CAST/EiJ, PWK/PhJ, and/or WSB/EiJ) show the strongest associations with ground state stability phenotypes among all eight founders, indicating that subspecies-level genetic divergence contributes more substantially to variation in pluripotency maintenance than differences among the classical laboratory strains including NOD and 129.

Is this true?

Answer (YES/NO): NO